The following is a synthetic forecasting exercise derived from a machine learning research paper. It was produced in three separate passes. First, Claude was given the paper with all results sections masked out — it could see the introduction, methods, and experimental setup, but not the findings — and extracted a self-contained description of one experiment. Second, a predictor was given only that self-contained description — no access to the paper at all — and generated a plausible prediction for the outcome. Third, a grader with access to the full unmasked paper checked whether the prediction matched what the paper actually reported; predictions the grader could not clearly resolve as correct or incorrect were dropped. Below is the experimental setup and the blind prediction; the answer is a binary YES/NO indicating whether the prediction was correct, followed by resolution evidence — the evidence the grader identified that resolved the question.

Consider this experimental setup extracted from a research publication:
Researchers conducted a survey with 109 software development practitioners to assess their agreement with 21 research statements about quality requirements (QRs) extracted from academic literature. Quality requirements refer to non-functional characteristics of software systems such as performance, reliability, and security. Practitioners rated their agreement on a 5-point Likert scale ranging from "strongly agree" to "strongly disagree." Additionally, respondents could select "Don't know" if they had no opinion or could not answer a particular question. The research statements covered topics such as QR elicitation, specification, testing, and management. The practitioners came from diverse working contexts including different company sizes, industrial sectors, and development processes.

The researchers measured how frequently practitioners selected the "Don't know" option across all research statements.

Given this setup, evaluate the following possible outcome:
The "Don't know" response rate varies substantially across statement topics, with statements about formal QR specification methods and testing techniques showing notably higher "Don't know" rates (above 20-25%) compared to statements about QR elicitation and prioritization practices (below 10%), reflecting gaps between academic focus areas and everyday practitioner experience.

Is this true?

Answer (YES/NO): NO